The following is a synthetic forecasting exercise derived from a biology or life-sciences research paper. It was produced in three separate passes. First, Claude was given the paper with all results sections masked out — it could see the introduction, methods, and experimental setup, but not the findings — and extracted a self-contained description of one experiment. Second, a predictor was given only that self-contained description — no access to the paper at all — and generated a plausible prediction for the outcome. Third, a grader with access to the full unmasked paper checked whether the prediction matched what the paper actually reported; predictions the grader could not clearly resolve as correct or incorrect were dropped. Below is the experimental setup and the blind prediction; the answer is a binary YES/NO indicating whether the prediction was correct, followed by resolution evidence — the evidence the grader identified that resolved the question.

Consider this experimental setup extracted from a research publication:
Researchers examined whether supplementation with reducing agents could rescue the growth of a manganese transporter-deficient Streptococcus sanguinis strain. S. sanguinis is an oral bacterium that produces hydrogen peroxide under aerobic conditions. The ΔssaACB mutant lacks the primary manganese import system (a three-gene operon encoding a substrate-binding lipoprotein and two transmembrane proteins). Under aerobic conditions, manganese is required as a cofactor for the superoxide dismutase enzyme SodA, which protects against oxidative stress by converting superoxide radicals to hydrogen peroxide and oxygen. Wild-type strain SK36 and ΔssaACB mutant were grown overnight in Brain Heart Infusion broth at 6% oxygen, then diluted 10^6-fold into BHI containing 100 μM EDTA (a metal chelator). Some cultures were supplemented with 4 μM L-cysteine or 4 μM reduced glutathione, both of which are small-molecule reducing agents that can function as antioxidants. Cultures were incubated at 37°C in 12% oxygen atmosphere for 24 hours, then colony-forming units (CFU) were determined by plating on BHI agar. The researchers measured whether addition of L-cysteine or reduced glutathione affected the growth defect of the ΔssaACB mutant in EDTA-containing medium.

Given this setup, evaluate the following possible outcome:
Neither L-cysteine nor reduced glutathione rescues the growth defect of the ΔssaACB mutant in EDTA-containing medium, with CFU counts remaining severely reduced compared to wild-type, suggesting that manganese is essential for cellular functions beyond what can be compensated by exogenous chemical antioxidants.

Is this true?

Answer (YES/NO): NO